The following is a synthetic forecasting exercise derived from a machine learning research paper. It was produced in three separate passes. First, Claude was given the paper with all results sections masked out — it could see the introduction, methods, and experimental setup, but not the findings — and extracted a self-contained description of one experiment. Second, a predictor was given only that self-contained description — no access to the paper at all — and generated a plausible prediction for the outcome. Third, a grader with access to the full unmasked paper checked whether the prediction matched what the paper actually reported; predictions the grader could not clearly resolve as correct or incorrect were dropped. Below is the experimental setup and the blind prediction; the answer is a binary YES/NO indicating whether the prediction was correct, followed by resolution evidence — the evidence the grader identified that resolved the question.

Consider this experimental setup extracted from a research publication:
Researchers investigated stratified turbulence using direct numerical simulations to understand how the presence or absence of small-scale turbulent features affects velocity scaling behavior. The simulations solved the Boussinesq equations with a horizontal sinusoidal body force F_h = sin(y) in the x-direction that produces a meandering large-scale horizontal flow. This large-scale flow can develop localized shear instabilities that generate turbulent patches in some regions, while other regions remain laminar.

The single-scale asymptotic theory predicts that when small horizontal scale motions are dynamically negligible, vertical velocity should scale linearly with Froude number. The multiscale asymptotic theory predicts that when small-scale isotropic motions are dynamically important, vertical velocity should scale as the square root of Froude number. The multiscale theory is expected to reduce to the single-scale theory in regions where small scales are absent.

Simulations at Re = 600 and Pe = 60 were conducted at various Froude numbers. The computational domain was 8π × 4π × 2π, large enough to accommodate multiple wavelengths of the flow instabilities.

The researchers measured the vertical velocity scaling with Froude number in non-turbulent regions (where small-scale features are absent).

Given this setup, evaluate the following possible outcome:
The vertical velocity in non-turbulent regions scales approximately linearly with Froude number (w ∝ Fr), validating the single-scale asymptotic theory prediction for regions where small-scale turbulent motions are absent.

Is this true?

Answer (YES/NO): YES